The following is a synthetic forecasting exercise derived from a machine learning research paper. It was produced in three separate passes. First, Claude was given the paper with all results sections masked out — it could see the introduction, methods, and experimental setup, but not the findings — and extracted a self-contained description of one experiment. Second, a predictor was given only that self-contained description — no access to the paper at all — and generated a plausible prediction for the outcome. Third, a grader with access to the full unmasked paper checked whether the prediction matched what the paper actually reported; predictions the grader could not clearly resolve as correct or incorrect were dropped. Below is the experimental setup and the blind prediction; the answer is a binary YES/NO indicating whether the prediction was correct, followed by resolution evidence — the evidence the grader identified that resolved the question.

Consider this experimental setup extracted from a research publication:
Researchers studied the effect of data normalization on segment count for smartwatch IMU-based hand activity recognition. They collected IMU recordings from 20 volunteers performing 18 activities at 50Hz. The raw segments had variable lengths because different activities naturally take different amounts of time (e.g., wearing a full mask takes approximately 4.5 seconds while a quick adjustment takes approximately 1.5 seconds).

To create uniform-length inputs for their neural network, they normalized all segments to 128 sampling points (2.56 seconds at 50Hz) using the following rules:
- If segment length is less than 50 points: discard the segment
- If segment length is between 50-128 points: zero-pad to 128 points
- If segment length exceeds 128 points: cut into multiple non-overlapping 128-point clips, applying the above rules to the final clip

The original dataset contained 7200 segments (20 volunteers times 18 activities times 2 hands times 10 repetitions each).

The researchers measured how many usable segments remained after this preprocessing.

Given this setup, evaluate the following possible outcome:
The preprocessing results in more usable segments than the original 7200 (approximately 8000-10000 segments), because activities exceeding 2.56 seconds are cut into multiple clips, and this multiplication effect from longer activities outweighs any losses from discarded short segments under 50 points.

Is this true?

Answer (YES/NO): YES